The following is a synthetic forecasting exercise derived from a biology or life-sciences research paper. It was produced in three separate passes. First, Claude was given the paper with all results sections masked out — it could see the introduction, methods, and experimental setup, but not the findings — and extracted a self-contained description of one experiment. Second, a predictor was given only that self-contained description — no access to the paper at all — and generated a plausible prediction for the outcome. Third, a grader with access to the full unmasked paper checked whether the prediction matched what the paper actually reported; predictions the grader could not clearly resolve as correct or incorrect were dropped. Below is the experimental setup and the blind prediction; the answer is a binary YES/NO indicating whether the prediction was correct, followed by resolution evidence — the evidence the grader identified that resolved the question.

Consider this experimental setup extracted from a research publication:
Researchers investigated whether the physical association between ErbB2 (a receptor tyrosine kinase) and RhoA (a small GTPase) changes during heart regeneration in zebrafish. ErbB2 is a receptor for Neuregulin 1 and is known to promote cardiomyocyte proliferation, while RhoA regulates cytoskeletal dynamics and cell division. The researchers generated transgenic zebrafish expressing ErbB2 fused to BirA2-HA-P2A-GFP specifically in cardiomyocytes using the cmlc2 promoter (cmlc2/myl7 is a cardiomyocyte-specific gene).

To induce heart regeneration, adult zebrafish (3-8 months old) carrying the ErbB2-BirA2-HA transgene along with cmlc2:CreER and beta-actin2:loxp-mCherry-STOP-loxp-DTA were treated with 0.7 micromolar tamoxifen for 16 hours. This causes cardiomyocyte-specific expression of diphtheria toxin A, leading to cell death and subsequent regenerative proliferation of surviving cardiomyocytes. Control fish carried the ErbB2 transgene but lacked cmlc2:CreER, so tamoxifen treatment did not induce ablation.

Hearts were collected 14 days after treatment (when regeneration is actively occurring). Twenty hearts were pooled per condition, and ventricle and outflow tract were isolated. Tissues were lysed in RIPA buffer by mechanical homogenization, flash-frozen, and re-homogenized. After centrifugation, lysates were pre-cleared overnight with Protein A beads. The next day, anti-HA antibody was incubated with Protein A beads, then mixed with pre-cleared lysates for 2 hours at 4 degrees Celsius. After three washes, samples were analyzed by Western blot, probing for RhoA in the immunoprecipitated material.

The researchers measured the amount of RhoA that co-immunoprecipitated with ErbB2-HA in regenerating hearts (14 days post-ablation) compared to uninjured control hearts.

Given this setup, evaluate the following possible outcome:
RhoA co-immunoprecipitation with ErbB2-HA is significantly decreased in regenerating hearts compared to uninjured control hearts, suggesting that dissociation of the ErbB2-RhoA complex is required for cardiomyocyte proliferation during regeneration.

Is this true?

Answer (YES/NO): NO